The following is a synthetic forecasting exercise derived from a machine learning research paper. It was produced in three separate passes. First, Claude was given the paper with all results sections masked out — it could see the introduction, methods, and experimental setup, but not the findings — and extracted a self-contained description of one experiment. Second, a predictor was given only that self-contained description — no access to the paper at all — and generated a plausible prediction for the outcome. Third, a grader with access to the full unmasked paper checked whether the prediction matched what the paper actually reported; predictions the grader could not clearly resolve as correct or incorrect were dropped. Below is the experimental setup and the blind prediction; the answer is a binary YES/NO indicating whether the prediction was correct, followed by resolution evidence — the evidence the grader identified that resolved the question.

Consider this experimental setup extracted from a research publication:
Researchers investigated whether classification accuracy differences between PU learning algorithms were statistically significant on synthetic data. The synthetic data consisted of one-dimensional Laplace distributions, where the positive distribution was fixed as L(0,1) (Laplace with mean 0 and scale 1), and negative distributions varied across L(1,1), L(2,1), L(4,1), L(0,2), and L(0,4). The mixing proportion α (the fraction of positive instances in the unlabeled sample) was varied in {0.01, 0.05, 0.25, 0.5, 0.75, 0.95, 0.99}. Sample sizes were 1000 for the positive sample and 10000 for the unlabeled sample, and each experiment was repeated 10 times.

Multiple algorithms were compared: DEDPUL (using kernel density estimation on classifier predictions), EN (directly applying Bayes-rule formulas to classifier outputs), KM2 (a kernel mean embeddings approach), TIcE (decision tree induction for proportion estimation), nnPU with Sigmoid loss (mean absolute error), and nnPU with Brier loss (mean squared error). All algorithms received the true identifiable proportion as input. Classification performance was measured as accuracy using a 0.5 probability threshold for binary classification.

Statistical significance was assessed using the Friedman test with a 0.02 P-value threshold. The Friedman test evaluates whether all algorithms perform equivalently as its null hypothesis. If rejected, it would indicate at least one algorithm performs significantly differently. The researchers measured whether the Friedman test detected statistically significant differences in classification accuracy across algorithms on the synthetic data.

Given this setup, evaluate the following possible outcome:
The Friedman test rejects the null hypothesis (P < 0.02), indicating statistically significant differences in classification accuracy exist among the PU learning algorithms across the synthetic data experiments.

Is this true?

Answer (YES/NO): NO